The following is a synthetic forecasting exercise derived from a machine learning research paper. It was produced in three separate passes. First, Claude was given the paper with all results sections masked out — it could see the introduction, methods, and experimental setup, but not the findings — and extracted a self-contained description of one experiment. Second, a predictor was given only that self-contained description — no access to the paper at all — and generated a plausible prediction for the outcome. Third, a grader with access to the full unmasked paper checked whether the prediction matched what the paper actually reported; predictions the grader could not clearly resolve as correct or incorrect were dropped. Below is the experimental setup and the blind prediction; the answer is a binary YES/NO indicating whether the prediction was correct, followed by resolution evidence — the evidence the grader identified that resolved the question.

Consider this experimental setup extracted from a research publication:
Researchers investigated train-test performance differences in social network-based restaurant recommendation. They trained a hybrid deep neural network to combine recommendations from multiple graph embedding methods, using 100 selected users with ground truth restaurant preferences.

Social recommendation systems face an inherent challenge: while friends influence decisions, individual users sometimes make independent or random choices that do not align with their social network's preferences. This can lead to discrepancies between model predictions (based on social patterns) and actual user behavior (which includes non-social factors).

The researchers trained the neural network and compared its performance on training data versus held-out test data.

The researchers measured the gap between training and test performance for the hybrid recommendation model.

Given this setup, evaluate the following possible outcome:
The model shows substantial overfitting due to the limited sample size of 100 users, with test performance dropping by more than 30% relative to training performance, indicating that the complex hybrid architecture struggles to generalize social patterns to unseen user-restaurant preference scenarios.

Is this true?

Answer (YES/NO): NO